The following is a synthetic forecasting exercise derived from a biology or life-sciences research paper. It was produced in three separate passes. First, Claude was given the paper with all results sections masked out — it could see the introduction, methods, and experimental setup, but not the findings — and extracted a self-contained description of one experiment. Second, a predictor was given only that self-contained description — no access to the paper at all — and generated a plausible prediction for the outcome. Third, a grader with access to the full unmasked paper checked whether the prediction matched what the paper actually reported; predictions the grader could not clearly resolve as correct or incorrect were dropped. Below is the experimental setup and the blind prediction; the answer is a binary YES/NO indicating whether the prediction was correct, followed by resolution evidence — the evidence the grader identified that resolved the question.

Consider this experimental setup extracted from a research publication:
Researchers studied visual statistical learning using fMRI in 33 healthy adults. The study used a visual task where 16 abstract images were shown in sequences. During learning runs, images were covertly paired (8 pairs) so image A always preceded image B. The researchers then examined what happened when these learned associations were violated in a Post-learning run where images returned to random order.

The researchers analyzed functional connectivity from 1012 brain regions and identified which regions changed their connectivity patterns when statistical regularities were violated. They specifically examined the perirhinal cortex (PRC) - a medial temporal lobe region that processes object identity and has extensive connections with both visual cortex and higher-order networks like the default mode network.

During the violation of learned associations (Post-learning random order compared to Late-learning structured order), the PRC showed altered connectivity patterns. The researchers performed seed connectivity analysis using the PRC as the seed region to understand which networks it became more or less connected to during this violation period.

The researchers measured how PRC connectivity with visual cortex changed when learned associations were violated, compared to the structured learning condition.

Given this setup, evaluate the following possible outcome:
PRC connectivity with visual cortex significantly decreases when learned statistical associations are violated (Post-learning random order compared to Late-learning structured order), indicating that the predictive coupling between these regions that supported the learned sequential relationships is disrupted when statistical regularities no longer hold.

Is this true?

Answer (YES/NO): YES